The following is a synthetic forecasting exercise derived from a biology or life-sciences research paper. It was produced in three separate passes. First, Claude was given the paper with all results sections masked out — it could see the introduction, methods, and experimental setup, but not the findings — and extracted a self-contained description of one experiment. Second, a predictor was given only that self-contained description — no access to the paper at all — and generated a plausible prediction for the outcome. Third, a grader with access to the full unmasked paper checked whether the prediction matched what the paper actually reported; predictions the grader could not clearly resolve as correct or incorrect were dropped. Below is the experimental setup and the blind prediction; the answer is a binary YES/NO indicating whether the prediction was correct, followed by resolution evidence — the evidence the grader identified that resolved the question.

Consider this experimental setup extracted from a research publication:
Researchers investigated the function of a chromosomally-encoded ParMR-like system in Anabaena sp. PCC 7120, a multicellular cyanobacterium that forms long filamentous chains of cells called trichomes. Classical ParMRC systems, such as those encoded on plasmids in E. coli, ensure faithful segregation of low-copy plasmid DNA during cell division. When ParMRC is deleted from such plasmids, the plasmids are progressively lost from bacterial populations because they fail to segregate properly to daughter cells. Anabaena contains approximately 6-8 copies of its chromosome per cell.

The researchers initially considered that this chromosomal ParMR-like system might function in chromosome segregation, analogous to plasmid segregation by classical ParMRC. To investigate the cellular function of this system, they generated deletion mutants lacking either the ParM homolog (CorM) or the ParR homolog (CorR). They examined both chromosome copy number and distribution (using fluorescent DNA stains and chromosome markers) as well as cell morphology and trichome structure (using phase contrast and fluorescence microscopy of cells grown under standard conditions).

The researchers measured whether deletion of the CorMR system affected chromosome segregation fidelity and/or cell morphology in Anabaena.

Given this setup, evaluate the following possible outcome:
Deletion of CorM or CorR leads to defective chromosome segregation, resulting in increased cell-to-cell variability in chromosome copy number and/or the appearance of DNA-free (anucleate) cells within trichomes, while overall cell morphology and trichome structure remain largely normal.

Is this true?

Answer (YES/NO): NO